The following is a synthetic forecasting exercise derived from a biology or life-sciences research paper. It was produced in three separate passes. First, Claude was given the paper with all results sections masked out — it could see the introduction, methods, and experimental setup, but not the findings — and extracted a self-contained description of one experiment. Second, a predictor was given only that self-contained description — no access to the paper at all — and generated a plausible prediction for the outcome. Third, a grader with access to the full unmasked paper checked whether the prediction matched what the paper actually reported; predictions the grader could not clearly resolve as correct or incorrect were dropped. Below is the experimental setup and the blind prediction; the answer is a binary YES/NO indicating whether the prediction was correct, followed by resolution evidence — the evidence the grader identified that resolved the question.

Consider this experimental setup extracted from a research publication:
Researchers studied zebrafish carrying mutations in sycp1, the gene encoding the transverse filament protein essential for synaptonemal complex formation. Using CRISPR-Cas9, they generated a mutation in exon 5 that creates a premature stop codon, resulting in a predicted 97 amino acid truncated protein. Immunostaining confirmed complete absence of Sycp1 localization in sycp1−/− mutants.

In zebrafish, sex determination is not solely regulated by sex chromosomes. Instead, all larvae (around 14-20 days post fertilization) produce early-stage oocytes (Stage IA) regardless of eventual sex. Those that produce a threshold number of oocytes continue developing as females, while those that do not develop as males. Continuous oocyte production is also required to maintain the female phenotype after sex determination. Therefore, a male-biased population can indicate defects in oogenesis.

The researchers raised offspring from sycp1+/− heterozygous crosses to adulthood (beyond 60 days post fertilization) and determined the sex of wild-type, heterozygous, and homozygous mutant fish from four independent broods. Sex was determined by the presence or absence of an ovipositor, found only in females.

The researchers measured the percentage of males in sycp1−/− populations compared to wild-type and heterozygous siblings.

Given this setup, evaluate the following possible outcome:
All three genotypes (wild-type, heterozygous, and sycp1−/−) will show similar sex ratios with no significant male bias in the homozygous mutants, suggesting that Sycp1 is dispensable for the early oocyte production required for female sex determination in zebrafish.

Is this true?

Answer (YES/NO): NO